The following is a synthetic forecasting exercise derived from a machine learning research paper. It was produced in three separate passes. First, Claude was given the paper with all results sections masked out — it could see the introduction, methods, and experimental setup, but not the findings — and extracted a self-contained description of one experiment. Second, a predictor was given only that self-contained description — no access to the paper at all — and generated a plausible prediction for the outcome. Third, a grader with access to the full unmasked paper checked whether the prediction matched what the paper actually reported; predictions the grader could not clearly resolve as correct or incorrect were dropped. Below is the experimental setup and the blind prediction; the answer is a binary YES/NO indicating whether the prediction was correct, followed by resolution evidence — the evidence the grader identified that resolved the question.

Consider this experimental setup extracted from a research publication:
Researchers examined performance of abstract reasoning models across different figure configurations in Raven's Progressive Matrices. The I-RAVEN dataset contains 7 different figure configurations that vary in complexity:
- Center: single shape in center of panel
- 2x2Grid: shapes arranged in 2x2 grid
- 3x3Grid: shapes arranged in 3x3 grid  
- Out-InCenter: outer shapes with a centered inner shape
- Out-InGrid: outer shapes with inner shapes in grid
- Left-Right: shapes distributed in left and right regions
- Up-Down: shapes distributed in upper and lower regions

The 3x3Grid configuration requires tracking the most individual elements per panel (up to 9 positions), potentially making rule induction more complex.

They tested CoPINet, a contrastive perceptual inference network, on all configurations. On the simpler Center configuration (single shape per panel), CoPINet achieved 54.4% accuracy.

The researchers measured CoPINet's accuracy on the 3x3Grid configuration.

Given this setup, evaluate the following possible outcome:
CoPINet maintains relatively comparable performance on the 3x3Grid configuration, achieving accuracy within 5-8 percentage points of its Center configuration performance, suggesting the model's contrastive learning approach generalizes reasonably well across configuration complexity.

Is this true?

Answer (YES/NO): NO